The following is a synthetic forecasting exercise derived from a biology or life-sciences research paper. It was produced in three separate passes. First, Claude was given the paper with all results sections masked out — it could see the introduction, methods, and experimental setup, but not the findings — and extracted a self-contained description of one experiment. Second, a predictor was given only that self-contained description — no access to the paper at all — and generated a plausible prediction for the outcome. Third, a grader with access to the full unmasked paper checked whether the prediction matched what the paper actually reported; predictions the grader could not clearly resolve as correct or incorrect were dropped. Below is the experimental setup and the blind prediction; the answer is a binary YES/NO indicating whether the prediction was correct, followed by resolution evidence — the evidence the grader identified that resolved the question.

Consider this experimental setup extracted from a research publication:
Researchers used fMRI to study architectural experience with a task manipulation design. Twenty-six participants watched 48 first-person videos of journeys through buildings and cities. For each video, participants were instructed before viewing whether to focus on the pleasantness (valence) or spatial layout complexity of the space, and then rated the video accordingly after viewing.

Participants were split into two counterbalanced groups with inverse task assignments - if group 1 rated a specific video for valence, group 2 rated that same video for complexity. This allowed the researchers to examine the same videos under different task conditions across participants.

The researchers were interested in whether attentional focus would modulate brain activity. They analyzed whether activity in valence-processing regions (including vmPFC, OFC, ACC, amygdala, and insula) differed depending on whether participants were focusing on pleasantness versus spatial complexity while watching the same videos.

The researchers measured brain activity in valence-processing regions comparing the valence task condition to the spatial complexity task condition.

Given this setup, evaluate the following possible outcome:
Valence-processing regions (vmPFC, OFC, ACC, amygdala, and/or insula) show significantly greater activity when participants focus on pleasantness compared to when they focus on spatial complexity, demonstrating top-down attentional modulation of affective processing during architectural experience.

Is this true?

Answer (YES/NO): YES